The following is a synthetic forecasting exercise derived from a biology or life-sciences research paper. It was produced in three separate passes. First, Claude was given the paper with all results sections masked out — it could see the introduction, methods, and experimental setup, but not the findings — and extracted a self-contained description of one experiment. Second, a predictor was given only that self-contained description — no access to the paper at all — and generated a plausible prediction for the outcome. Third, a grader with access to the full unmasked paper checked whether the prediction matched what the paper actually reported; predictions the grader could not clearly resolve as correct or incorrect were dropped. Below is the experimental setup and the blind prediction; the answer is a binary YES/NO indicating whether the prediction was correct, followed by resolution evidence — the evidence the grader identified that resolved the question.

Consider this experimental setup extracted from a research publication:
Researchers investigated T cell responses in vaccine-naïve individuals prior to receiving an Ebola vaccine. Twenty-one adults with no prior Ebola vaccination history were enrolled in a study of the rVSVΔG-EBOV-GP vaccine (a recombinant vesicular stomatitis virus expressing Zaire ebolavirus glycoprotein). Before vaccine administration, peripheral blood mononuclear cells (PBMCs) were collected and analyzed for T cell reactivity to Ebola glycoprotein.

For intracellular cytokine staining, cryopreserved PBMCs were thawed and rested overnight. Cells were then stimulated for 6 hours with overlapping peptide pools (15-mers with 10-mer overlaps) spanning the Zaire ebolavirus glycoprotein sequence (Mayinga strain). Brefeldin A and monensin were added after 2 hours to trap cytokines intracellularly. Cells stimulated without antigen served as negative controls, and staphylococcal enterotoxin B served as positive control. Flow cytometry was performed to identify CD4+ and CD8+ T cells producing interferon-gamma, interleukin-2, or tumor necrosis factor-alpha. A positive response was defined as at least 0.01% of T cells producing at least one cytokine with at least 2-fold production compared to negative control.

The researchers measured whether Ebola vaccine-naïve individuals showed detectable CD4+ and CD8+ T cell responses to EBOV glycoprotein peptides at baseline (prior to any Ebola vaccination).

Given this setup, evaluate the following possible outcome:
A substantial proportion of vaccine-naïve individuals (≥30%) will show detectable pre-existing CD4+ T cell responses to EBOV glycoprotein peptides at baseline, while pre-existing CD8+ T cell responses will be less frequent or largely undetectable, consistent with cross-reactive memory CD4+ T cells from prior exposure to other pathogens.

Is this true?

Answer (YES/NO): NO